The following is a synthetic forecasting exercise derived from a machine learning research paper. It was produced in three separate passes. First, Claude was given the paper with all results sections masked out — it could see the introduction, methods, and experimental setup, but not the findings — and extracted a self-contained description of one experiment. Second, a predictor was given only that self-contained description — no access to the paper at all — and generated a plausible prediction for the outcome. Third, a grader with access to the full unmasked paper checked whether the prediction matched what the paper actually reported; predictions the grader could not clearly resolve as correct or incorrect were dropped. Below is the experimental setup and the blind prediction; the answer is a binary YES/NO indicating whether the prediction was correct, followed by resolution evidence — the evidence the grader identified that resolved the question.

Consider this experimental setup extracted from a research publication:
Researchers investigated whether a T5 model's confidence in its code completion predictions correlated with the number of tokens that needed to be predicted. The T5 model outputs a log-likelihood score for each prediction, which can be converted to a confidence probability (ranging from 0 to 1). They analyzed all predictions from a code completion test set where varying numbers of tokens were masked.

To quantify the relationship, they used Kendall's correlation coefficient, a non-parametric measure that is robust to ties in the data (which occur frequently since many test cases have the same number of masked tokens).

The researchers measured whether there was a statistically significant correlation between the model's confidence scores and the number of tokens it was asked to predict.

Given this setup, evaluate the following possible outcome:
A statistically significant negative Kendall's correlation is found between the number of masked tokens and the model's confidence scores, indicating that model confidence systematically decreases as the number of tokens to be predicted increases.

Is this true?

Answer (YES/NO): YES